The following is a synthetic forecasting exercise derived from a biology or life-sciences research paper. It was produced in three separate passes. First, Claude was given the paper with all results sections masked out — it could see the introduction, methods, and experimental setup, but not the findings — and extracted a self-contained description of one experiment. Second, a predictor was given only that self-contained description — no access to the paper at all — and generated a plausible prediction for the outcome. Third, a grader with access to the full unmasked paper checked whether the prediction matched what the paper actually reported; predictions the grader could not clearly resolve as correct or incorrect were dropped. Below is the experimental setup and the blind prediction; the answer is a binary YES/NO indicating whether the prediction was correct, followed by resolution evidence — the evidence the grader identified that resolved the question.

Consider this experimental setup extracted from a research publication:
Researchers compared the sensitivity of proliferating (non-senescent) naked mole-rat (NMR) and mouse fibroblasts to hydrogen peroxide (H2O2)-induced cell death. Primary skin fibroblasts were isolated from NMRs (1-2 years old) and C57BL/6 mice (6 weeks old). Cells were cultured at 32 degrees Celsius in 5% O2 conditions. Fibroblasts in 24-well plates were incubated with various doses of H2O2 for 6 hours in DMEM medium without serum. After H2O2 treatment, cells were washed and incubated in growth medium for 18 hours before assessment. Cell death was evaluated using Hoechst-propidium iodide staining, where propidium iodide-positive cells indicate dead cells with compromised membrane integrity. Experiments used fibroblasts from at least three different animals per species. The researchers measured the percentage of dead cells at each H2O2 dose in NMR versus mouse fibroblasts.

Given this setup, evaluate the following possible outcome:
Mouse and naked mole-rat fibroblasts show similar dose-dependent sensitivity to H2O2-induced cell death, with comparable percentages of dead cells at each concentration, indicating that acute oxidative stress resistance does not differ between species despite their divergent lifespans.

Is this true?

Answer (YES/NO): NO